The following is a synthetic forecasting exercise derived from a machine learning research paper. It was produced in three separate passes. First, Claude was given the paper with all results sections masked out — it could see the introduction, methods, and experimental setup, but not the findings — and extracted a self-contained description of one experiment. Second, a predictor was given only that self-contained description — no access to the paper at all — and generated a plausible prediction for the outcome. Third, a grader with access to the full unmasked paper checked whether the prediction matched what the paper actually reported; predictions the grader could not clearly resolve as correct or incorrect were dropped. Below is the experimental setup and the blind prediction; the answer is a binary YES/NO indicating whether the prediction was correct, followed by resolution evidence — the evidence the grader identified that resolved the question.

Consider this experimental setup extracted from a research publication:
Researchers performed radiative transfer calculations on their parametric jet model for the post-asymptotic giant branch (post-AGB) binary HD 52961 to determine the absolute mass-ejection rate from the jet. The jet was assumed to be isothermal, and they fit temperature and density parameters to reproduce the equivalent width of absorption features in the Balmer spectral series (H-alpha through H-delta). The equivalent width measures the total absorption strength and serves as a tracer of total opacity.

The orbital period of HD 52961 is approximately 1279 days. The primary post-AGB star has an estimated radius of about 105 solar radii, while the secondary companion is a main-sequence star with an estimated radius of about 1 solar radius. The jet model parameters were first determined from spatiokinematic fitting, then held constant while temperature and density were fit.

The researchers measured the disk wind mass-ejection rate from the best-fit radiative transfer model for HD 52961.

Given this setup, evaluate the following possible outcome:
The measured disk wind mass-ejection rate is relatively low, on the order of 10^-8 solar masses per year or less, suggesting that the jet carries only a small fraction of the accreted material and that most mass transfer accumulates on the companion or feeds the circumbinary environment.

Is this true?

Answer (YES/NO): NO